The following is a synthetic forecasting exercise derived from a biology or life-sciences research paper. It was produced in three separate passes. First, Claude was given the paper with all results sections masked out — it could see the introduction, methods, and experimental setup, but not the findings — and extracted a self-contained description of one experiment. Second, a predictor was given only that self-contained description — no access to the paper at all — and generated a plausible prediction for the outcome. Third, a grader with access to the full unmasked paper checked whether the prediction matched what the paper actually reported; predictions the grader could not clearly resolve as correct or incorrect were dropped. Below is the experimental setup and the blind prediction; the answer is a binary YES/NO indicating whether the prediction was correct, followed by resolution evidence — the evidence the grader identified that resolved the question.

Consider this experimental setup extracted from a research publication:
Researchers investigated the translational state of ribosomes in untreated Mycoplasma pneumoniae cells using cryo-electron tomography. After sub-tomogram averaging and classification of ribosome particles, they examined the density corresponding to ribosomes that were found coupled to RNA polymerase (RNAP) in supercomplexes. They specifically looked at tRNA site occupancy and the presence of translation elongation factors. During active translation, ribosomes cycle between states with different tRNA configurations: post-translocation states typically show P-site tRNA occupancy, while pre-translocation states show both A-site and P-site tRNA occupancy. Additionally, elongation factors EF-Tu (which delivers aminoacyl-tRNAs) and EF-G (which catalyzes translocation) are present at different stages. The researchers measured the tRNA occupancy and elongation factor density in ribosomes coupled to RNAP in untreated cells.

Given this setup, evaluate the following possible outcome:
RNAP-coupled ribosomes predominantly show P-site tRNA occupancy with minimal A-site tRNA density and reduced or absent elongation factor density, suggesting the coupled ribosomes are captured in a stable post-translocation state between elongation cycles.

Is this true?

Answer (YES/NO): NO